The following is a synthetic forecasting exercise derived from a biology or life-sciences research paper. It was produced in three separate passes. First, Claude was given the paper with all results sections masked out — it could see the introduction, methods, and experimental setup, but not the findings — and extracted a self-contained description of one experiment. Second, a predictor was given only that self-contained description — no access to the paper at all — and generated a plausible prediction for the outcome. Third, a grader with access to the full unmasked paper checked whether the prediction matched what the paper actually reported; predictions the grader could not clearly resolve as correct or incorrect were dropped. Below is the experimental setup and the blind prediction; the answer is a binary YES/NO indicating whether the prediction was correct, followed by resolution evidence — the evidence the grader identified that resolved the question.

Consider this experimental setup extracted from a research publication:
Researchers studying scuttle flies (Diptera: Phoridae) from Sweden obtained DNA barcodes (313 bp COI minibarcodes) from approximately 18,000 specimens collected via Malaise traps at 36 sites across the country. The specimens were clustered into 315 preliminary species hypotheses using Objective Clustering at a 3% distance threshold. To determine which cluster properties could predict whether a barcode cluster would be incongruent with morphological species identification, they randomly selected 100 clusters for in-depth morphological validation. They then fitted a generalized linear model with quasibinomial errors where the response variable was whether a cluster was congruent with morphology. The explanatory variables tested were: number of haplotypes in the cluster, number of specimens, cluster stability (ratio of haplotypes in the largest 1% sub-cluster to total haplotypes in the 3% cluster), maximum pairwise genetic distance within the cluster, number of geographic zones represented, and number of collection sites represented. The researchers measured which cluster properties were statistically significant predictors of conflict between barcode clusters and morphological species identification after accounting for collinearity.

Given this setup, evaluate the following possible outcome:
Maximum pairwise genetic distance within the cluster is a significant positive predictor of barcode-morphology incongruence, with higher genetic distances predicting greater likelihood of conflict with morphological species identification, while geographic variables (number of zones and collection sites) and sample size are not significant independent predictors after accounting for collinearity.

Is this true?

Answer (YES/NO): NO